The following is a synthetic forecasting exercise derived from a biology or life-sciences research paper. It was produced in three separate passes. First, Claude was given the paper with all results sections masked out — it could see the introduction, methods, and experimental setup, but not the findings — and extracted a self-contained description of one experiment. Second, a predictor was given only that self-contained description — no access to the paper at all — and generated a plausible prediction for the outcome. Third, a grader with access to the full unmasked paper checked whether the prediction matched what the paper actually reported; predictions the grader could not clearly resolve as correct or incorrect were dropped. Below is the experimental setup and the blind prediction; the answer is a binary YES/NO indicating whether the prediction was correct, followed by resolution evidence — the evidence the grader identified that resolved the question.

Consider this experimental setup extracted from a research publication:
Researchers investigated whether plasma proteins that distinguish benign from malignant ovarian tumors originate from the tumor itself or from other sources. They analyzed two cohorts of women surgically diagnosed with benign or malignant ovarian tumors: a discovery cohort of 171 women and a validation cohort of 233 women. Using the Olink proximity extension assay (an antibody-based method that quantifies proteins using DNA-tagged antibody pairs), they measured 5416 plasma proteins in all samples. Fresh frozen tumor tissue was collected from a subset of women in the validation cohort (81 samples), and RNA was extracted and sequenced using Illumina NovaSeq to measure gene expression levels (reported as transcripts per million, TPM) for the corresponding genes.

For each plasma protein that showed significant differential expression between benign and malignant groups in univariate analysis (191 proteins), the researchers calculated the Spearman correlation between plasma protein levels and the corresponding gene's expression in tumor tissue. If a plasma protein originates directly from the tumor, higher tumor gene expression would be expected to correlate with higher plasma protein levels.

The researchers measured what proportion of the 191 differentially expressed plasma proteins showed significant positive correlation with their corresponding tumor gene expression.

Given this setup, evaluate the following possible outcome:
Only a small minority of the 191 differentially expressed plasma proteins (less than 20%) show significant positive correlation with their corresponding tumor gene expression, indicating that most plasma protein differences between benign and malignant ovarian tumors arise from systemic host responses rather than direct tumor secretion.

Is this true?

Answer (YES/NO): YES